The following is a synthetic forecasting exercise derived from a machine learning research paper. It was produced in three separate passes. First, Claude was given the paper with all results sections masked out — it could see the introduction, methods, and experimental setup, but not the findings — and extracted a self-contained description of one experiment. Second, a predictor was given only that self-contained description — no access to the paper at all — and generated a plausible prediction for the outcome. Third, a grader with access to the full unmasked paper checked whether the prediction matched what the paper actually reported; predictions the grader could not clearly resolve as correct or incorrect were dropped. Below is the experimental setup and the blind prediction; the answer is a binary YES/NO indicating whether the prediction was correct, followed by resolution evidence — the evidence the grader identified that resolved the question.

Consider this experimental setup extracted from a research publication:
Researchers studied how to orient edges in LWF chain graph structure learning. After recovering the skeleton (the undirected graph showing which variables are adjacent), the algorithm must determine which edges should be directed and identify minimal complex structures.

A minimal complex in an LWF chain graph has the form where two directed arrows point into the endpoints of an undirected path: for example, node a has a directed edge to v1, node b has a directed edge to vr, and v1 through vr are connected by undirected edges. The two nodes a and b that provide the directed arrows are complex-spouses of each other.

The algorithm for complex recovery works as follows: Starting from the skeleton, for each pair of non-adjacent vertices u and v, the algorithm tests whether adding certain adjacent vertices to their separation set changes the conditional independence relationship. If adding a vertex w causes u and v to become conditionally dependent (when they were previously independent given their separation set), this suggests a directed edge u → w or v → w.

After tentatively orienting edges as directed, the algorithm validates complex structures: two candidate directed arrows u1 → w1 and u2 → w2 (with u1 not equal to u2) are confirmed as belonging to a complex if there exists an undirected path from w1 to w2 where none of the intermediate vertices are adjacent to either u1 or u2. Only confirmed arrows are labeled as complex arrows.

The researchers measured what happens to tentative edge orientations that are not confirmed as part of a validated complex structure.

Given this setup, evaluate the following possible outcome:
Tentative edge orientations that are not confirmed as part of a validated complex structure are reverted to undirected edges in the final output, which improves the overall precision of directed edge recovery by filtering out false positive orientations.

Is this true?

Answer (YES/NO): YES